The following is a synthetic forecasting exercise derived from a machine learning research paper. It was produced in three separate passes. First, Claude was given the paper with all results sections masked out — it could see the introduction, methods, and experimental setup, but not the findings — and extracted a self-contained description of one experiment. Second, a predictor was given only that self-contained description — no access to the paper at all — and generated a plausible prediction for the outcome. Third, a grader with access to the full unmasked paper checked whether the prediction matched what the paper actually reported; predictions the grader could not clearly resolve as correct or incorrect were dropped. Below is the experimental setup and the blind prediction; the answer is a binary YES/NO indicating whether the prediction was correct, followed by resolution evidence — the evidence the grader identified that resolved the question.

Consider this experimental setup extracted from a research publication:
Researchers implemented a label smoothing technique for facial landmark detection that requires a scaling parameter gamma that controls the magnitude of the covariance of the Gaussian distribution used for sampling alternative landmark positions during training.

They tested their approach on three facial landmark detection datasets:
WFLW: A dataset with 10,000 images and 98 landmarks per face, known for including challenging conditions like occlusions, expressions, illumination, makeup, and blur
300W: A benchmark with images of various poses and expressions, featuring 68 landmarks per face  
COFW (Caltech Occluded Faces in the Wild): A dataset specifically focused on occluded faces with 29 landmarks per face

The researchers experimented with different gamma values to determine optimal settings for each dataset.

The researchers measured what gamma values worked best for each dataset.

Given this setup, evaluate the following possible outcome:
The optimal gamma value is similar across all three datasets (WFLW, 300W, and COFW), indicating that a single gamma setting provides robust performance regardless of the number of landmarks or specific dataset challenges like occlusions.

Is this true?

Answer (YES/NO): NO